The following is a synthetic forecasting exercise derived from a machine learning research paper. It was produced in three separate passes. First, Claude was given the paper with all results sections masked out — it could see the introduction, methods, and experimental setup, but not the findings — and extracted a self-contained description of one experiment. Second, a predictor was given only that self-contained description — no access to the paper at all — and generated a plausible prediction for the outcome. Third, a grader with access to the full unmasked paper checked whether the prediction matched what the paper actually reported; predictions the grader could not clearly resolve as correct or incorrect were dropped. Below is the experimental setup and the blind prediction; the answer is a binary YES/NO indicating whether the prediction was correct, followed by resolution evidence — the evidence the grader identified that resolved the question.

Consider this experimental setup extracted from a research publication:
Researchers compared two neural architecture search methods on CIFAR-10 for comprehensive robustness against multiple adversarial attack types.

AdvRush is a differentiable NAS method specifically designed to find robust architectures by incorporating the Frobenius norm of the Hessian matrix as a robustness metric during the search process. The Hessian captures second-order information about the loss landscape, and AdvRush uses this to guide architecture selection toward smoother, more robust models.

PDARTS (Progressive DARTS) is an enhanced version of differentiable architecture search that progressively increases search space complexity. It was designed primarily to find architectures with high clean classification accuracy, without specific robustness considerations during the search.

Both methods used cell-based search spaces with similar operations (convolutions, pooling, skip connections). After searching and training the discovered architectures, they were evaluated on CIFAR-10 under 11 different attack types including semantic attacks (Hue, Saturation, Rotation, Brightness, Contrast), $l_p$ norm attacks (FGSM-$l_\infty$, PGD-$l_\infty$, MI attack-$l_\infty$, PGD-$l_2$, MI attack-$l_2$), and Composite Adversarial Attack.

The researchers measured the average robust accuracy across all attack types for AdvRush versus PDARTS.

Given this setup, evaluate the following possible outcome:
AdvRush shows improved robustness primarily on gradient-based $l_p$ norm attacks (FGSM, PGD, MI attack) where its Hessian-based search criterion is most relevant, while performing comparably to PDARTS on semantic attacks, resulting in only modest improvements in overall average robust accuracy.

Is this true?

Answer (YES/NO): NO